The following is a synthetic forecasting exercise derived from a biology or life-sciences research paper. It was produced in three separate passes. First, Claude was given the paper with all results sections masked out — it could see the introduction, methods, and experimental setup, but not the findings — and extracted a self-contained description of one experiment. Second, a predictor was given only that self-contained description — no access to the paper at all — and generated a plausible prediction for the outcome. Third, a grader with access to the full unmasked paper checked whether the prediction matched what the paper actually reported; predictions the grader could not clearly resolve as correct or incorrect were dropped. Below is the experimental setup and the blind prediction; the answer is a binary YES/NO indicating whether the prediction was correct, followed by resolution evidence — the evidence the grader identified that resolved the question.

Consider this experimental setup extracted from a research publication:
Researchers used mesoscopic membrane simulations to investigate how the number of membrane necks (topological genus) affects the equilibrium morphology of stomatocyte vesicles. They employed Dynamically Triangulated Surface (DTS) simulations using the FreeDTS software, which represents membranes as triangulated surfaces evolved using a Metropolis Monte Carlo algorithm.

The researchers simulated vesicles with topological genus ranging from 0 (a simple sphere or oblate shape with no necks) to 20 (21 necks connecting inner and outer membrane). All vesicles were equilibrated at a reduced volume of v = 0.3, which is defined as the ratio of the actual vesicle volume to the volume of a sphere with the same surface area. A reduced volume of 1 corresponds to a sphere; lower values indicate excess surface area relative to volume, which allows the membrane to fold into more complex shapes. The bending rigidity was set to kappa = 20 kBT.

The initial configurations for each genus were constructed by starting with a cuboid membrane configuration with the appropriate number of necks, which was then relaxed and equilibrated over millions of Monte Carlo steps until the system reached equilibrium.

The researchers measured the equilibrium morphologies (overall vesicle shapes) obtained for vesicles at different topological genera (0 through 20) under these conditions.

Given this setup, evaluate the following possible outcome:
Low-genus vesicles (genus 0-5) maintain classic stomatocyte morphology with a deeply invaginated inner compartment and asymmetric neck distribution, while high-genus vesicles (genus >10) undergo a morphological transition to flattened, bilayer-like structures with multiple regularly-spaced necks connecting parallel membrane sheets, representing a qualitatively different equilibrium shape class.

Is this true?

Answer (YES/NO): NO